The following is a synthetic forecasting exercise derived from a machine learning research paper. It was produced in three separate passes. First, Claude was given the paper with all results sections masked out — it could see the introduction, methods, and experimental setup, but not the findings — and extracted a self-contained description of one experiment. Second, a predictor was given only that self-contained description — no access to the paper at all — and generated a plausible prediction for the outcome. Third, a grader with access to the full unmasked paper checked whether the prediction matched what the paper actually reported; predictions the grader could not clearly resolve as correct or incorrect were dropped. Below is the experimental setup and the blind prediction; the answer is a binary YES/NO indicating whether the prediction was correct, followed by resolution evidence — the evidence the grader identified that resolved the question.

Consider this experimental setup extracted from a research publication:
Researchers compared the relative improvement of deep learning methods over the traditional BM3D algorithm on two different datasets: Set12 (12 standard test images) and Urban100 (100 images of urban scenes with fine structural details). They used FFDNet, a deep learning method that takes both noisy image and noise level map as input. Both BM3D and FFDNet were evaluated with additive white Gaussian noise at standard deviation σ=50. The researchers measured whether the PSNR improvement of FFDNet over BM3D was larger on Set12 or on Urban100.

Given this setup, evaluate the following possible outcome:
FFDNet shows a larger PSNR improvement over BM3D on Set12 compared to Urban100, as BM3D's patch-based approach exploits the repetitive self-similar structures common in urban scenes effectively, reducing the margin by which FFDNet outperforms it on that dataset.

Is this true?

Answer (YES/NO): YES